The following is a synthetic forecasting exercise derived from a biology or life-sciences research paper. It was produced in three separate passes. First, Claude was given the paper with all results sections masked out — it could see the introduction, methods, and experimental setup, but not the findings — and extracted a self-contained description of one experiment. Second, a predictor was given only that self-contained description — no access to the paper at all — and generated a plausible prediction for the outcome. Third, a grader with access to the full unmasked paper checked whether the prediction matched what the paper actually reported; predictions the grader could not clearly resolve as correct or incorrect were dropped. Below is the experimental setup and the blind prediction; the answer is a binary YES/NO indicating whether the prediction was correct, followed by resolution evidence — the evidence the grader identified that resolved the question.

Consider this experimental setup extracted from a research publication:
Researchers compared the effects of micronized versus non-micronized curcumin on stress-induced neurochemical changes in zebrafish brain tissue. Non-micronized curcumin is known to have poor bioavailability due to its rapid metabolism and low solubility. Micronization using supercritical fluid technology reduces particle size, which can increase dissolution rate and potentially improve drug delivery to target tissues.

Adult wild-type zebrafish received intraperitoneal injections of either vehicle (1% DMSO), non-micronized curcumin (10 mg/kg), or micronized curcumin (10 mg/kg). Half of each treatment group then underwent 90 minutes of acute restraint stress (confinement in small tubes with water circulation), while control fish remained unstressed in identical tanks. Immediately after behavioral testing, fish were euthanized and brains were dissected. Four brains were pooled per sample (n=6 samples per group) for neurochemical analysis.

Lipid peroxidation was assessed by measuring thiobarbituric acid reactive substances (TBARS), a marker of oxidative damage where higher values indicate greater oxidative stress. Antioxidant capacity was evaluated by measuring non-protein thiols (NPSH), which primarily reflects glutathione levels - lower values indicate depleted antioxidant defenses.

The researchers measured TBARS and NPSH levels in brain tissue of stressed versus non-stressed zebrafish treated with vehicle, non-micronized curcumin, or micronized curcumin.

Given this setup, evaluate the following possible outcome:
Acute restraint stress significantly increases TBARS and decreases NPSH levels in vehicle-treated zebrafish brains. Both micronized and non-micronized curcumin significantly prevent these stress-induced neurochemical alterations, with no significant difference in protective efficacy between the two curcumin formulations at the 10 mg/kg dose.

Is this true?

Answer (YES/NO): NO